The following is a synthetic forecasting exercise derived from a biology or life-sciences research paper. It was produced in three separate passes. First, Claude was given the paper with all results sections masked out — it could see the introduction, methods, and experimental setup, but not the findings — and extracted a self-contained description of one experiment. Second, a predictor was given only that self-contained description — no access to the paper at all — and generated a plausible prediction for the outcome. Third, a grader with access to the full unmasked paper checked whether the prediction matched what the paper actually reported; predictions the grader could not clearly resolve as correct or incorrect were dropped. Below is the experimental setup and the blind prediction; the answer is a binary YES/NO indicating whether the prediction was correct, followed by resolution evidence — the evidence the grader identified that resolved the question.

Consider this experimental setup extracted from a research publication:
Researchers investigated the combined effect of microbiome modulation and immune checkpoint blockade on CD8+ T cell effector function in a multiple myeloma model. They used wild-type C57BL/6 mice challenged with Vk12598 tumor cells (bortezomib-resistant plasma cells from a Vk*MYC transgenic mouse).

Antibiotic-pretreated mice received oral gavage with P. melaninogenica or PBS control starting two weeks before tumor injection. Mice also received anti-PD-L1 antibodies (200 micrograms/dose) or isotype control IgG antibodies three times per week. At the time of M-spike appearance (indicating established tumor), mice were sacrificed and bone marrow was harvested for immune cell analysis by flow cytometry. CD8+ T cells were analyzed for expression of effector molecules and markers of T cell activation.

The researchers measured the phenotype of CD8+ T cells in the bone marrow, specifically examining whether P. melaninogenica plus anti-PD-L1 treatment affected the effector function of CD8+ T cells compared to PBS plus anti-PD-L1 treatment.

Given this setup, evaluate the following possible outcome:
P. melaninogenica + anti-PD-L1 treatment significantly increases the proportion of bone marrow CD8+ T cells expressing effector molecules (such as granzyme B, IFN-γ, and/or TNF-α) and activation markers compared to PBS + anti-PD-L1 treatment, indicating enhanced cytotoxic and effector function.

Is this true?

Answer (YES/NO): NO